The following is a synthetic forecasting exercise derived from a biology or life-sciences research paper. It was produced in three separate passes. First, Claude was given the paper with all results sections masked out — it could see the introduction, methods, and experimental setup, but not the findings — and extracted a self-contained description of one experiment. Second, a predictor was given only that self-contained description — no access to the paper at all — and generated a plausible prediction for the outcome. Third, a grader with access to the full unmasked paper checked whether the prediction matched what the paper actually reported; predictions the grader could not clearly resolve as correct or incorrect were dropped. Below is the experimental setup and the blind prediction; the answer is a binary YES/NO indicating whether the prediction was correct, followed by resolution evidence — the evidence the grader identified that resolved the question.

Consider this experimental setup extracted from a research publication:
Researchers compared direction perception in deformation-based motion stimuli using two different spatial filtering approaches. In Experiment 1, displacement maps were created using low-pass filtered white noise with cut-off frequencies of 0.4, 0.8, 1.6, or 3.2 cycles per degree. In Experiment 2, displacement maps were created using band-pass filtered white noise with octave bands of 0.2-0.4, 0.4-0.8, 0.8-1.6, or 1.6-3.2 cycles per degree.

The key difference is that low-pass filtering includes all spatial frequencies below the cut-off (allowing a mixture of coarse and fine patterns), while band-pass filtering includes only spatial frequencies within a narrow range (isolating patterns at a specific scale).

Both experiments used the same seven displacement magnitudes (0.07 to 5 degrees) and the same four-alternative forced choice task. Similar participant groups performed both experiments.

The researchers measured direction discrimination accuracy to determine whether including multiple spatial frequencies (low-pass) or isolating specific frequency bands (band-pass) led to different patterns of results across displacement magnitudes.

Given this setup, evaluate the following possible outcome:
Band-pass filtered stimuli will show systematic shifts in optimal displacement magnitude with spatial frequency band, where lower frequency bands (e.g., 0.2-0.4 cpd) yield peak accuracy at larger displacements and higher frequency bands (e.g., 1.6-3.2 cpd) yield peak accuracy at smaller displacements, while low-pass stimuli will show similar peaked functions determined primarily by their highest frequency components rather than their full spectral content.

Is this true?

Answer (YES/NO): NO